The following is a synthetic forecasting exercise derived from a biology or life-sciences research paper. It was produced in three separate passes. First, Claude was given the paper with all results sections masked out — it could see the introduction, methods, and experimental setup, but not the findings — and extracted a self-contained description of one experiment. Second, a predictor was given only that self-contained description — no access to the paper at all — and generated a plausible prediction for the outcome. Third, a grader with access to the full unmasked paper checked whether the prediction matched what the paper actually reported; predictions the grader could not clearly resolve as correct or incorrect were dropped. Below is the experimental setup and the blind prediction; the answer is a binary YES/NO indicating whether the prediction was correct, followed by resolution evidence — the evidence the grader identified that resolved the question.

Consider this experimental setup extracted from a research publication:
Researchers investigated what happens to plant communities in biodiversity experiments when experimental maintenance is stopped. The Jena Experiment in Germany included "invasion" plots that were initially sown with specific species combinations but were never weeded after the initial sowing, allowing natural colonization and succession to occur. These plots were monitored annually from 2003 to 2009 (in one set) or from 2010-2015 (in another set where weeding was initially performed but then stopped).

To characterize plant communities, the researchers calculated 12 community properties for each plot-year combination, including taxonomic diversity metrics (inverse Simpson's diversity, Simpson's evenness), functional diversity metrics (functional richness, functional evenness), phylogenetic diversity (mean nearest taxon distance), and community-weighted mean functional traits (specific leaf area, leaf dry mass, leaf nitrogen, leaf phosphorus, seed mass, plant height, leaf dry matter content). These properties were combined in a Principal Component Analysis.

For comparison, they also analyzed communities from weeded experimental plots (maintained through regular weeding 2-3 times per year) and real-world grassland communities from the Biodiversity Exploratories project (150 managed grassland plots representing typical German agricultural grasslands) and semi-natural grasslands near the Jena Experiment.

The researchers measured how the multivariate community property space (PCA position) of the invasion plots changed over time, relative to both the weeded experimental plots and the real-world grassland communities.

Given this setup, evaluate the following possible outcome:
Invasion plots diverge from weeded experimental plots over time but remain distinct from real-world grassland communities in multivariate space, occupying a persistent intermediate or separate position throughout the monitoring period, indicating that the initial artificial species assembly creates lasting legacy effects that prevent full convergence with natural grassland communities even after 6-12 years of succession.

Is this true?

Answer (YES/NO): NO